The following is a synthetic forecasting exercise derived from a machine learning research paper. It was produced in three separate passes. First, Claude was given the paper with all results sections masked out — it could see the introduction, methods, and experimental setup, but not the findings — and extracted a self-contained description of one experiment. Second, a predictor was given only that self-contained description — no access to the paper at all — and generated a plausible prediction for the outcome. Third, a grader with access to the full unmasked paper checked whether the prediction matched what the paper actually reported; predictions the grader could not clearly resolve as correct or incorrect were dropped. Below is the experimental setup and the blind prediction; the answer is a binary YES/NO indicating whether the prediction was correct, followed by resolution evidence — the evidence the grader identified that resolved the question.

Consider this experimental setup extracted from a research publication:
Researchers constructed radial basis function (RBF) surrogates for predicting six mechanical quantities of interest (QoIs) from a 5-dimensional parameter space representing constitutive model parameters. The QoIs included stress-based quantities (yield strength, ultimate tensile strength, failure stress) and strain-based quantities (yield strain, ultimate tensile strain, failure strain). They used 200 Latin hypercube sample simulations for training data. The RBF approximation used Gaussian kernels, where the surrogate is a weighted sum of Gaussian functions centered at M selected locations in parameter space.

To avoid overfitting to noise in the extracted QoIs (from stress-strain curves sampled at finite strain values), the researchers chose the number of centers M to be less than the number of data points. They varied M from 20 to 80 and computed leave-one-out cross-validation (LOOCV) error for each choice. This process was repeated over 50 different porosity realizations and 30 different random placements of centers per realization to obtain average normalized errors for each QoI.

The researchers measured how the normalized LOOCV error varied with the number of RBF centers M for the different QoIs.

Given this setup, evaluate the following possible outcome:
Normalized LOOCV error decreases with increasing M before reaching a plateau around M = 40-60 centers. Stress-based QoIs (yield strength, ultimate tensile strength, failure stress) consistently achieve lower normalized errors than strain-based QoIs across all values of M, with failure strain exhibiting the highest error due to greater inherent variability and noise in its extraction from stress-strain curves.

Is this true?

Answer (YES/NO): NO